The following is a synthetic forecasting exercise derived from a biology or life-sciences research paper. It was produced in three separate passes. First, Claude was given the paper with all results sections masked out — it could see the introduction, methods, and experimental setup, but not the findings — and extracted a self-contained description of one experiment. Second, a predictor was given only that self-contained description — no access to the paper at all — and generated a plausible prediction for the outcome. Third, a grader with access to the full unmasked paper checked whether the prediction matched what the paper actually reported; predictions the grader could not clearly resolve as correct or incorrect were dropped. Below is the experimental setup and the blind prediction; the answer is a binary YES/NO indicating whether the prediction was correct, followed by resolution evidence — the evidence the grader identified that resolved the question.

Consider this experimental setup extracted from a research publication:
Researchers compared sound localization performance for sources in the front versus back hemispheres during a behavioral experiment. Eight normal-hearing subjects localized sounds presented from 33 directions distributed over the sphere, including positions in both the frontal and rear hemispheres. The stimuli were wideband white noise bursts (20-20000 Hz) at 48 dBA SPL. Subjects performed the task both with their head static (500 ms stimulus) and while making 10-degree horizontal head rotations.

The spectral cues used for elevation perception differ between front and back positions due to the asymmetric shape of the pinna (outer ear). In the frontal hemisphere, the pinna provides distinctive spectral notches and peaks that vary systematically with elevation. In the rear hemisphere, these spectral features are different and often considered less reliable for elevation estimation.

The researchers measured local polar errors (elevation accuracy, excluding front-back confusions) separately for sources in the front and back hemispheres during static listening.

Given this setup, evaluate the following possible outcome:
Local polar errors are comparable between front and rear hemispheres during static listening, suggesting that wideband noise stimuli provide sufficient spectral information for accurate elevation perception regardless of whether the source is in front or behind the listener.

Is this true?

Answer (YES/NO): NO